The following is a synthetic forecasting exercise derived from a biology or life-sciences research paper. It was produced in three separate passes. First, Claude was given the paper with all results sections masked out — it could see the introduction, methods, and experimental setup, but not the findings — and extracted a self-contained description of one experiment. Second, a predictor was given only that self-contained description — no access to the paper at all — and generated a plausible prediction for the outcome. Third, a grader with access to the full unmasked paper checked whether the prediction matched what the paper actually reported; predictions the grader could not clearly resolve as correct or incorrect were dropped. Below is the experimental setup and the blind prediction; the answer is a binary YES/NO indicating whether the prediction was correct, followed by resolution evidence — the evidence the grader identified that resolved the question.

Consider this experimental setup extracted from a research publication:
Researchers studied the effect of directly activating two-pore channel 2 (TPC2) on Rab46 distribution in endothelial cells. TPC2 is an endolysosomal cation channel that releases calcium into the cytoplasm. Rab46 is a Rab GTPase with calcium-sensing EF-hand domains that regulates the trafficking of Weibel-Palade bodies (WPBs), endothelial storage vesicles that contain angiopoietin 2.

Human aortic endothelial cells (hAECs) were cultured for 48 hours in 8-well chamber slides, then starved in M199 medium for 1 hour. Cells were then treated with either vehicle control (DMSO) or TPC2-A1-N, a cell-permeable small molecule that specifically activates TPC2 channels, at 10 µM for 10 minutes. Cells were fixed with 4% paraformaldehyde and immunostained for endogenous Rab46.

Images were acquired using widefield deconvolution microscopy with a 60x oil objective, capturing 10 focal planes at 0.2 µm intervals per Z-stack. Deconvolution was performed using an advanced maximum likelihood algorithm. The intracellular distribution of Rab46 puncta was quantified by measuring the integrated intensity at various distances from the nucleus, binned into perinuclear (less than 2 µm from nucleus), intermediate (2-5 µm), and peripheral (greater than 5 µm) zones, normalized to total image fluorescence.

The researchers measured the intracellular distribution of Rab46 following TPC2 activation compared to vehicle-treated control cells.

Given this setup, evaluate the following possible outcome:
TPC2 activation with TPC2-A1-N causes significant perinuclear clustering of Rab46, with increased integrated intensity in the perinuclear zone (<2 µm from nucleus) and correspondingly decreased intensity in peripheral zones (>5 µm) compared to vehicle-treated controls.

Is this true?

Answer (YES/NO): NO